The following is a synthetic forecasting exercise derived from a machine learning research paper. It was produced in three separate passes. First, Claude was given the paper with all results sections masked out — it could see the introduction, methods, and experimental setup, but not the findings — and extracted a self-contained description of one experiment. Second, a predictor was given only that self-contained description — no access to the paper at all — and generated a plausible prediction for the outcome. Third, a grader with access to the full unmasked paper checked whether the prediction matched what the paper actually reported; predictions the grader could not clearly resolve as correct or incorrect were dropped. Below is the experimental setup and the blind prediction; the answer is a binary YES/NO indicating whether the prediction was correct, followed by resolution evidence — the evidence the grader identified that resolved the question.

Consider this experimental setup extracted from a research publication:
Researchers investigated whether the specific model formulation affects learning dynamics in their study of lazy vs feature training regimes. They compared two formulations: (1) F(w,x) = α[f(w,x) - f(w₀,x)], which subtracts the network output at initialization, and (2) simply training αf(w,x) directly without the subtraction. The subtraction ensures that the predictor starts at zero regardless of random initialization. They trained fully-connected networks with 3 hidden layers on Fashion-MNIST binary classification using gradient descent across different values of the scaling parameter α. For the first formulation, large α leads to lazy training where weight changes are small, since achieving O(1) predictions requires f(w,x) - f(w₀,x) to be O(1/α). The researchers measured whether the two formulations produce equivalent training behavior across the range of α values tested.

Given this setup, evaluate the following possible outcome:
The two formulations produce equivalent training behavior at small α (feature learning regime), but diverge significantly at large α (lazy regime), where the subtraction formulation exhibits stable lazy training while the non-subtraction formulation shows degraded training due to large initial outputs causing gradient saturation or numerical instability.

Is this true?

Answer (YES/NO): YES